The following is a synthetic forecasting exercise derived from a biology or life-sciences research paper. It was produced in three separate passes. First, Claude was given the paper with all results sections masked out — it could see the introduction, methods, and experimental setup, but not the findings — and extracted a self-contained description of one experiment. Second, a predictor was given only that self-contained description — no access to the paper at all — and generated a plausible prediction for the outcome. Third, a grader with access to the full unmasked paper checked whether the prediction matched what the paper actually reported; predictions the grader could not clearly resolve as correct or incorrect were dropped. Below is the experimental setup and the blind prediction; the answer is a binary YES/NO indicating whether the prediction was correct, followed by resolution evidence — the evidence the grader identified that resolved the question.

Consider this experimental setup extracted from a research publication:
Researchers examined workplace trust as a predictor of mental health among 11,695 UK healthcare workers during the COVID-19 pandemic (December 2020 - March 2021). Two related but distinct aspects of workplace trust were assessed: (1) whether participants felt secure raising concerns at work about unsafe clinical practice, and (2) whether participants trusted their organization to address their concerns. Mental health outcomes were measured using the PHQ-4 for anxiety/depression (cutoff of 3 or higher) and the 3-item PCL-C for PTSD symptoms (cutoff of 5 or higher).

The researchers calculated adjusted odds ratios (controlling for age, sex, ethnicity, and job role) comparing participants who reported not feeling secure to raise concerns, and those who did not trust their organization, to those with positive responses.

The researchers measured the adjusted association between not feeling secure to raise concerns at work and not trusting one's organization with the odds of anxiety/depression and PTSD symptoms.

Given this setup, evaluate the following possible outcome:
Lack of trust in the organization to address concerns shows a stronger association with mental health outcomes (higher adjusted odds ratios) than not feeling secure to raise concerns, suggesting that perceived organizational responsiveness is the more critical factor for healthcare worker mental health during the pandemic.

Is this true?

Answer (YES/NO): NO